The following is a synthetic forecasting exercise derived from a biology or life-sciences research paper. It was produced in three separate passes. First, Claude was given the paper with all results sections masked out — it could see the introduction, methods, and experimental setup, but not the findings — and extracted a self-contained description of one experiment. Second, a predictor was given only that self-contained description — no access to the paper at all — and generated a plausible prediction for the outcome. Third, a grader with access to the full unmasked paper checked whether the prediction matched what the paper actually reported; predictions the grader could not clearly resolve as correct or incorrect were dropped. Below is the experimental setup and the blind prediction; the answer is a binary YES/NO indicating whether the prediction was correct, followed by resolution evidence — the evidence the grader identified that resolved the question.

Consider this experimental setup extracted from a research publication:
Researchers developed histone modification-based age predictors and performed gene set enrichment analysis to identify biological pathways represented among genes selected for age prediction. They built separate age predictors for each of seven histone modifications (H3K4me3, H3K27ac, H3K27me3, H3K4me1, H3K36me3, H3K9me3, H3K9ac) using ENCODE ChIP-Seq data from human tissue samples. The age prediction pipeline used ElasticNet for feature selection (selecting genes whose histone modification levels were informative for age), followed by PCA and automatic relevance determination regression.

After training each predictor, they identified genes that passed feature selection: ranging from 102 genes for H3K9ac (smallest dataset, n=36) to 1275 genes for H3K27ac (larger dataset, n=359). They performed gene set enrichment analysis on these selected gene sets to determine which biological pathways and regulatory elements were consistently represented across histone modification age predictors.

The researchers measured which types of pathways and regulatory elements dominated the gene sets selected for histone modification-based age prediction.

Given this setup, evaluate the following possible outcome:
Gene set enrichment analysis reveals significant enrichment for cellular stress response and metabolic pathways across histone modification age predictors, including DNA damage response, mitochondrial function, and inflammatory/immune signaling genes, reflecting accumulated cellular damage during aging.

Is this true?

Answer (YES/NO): NO